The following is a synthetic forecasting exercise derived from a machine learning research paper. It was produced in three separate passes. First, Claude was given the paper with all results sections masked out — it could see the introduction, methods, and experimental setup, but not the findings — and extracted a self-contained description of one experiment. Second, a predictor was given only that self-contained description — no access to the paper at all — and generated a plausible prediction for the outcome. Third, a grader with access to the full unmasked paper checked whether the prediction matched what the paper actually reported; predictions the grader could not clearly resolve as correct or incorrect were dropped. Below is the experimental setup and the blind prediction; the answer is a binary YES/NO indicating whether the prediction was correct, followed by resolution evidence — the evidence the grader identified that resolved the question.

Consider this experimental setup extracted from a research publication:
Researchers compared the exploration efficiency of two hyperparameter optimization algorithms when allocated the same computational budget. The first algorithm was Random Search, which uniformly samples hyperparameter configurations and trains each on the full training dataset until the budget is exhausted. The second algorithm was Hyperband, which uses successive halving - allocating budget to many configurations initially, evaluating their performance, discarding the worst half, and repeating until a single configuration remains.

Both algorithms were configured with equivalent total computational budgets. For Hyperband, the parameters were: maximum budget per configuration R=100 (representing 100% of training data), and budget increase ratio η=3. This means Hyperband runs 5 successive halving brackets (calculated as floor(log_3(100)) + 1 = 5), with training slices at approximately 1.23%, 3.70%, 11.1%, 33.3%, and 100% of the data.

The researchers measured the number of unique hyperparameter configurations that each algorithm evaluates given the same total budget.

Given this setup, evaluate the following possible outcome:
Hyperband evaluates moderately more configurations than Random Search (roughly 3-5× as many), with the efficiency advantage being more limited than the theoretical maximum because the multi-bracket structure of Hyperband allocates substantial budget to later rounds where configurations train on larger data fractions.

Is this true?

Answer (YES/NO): NO